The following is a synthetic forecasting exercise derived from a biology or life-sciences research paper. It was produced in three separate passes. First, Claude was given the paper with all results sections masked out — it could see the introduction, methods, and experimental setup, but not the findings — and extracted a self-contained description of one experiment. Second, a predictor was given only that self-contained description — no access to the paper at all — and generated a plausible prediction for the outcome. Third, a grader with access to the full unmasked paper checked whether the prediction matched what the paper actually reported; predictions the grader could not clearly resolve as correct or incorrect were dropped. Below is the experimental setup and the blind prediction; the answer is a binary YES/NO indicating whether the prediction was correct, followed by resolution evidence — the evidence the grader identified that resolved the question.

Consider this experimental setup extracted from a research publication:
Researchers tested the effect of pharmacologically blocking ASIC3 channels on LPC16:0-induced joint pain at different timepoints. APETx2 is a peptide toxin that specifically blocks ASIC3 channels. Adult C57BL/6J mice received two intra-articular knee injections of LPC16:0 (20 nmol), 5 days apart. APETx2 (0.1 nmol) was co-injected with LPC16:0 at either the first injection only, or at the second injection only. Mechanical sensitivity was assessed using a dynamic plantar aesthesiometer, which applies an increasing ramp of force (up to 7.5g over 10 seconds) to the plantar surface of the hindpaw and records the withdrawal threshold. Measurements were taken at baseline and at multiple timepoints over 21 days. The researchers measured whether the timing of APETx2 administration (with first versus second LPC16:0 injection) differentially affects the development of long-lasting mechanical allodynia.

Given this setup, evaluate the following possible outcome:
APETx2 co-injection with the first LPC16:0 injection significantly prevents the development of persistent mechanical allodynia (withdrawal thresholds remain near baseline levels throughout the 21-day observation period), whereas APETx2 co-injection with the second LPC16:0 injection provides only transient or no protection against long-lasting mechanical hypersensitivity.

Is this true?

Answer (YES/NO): NO